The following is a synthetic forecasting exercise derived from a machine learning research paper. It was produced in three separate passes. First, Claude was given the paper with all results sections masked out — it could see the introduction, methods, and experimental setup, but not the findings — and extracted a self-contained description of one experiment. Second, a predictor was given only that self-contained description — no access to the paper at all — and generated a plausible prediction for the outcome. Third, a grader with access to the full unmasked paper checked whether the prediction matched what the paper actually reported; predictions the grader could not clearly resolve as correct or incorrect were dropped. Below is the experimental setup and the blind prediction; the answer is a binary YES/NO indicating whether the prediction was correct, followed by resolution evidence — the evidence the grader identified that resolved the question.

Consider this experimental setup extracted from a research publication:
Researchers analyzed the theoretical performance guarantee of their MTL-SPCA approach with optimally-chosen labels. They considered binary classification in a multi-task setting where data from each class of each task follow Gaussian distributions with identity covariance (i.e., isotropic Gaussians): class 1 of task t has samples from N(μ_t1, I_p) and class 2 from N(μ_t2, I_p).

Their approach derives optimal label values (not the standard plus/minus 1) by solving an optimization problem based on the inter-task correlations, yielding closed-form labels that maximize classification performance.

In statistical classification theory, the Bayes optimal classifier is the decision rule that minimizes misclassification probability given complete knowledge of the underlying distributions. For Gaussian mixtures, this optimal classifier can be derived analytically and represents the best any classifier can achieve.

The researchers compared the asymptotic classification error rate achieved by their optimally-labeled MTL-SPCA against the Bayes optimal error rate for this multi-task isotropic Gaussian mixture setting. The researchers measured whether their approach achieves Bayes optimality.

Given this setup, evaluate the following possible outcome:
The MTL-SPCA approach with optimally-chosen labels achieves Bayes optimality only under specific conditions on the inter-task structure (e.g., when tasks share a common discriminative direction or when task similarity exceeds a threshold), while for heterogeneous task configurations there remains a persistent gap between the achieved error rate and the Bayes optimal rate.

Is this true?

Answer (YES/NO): NO